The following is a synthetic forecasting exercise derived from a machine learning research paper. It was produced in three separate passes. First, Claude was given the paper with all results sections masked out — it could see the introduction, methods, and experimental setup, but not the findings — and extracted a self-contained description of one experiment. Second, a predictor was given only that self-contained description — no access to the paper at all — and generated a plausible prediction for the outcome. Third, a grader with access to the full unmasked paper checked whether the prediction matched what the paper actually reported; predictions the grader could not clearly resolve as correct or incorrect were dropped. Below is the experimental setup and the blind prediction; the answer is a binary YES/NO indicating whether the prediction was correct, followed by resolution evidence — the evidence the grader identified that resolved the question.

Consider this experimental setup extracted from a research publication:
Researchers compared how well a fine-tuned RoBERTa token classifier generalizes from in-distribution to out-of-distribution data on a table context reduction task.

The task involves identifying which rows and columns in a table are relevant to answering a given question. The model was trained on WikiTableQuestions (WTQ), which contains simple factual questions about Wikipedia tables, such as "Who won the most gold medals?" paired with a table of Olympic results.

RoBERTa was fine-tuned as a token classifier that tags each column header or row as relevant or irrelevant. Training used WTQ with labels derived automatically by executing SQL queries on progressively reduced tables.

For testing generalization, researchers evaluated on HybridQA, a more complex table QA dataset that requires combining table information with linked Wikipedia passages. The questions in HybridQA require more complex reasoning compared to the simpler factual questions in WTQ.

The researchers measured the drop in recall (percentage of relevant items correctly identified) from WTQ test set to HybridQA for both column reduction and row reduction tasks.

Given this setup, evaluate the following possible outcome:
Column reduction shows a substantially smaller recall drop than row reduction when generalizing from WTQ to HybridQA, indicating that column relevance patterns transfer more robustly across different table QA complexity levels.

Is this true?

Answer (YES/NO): YES